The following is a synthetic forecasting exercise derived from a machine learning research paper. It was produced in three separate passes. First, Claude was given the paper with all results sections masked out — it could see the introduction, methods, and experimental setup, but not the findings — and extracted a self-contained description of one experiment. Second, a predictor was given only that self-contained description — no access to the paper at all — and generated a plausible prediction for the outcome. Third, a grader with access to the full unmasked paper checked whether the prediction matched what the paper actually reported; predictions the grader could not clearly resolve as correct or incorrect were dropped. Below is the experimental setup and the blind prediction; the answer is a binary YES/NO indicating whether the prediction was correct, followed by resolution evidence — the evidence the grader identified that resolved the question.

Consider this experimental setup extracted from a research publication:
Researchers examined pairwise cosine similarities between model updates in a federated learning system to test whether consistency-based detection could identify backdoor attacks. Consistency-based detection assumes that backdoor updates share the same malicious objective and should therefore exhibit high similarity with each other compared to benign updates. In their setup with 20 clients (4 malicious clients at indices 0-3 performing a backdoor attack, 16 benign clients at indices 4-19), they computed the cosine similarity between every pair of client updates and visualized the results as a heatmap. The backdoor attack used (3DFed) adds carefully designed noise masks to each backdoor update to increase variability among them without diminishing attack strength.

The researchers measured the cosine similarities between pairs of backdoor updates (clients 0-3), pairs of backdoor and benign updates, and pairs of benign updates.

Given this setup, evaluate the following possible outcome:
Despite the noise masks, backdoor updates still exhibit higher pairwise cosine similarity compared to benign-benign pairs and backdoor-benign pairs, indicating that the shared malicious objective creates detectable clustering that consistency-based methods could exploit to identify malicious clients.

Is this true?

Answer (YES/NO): NO